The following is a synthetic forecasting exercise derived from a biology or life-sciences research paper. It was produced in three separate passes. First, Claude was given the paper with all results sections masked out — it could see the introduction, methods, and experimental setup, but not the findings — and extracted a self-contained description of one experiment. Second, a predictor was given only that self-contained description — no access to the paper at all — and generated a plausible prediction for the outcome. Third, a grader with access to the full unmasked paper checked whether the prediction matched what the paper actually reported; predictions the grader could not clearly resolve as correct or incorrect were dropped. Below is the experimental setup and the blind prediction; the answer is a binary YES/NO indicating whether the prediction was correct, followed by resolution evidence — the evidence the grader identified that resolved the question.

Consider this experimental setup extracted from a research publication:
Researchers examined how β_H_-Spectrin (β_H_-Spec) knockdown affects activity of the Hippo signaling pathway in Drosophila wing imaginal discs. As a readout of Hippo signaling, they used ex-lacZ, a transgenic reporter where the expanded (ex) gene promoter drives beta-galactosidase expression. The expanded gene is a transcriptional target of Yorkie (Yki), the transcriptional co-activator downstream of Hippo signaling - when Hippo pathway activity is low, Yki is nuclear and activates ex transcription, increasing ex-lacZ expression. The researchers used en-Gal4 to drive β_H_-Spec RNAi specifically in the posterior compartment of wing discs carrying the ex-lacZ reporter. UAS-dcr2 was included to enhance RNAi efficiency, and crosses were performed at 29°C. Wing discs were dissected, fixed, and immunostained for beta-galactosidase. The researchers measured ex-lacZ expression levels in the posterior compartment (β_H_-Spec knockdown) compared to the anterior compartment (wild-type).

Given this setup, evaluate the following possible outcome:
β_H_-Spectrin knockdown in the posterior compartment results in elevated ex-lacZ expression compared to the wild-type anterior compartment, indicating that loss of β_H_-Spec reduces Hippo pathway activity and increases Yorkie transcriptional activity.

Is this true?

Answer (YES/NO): YES